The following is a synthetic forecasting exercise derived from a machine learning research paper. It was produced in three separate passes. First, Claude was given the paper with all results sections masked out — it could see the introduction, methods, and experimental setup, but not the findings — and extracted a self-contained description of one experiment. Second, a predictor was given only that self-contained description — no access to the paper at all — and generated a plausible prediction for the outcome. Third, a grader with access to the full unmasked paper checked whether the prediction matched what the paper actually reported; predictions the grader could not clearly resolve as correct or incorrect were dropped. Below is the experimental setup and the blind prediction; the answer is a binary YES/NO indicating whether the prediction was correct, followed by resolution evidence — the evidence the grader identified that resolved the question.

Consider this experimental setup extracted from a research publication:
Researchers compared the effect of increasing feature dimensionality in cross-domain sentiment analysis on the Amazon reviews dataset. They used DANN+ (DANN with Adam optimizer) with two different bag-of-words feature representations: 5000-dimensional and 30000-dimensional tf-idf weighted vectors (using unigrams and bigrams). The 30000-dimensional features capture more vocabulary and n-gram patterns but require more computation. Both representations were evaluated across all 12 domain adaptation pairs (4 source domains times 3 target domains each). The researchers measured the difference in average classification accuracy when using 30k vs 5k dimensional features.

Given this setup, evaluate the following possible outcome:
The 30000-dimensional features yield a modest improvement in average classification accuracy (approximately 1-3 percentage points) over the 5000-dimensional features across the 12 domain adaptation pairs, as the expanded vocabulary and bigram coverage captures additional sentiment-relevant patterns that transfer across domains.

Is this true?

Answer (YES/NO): YES